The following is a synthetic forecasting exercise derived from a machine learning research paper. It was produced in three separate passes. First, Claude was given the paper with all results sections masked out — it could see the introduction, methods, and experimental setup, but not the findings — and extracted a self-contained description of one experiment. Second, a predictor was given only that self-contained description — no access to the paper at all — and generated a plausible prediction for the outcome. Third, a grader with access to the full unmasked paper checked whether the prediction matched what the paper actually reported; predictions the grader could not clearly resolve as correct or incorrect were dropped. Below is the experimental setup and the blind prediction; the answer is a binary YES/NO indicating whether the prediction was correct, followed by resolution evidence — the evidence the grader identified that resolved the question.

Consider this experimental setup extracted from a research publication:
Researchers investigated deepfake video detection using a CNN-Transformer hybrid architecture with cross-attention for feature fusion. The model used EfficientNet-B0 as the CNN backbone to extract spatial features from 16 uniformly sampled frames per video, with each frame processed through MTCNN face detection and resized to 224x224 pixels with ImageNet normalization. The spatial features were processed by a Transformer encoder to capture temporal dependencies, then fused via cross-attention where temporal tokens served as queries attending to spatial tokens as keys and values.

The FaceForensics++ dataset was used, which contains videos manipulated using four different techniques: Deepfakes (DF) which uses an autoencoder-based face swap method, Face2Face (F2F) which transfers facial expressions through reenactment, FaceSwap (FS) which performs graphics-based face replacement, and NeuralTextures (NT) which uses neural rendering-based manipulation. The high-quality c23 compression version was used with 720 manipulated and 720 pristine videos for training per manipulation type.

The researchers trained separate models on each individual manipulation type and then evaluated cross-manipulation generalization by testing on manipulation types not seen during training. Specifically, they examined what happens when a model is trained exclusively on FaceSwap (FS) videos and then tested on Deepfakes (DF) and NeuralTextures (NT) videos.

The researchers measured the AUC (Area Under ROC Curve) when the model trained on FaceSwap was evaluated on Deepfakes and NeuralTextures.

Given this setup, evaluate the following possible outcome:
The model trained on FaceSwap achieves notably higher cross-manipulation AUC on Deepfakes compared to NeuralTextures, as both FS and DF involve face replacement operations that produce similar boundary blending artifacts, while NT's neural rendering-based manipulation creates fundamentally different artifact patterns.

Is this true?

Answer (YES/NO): YES